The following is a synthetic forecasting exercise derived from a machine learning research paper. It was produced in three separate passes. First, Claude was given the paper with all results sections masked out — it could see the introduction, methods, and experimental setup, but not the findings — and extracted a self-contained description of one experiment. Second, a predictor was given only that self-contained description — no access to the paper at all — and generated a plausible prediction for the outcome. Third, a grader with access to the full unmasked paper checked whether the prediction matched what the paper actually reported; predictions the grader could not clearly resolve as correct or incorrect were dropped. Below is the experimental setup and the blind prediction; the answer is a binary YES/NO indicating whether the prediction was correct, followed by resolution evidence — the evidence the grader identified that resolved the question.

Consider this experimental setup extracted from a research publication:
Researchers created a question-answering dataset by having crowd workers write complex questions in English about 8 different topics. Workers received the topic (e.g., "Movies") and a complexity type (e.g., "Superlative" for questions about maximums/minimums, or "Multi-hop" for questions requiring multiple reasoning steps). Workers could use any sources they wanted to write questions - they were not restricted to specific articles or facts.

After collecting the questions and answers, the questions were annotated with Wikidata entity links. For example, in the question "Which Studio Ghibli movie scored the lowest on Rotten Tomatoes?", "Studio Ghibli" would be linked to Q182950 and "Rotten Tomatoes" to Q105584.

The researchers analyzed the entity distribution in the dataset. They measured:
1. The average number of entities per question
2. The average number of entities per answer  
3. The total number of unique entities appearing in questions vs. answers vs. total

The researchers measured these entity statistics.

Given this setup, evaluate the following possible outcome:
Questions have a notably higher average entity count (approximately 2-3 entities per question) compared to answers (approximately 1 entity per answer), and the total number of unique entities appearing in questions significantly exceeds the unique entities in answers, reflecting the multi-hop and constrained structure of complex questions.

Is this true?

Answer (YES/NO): NO